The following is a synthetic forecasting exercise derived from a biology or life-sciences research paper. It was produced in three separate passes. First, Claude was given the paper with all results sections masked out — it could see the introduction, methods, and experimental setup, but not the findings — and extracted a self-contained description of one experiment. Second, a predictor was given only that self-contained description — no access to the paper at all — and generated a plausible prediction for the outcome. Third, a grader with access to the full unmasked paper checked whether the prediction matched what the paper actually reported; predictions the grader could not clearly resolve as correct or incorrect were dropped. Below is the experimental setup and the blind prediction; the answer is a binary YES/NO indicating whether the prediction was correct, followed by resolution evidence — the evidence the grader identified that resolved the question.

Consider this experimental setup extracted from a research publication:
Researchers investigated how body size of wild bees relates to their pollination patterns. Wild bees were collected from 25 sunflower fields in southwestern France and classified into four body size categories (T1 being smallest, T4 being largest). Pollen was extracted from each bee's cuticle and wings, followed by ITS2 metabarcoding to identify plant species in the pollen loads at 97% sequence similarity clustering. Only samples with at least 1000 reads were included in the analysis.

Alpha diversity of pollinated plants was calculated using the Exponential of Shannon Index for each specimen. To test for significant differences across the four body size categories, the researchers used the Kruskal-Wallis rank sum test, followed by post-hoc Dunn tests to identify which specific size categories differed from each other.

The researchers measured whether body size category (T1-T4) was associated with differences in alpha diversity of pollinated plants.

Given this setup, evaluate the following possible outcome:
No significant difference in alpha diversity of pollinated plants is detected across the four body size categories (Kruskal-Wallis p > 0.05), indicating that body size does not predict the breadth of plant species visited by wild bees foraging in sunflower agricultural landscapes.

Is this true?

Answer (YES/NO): YES